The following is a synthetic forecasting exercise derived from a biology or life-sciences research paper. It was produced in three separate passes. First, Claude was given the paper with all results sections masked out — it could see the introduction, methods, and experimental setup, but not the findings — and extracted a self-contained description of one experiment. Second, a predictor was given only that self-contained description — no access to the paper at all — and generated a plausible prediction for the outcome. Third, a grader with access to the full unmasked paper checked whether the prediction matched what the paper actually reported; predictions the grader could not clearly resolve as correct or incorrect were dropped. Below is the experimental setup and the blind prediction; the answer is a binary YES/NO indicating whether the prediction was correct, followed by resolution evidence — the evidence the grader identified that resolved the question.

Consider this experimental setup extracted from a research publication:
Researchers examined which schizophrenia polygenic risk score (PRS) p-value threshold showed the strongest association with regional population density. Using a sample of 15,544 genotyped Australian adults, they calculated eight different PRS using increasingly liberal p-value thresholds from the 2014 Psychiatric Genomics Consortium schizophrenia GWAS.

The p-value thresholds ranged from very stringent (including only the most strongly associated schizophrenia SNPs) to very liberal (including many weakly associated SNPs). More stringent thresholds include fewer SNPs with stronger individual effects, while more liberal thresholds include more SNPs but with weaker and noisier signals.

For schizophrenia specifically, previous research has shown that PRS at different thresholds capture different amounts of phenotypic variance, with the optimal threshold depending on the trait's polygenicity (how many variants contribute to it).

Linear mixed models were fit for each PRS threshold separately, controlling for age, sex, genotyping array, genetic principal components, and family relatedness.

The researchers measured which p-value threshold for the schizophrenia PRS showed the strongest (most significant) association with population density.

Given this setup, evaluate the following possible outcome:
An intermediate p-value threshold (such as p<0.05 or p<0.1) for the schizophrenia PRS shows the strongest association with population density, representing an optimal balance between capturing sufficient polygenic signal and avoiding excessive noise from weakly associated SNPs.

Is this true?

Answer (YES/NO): NO